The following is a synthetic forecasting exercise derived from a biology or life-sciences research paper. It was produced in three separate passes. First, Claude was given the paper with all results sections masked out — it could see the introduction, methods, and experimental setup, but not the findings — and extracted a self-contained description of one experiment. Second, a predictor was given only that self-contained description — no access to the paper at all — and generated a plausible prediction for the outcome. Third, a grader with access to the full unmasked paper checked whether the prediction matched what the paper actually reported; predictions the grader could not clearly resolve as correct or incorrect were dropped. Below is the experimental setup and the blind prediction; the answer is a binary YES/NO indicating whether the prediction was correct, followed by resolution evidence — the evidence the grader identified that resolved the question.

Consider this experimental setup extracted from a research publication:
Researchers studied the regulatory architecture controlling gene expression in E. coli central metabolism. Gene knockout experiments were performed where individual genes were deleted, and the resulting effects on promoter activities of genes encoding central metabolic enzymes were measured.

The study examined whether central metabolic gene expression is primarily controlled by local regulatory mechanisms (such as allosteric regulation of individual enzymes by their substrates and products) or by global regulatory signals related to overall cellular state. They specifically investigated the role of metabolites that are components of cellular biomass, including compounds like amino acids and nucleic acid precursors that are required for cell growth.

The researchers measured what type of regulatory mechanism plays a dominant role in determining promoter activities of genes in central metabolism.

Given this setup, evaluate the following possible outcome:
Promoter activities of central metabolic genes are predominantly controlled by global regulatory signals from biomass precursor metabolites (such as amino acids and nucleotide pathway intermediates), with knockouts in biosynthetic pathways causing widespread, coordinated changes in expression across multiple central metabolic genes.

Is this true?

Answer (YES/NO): YES